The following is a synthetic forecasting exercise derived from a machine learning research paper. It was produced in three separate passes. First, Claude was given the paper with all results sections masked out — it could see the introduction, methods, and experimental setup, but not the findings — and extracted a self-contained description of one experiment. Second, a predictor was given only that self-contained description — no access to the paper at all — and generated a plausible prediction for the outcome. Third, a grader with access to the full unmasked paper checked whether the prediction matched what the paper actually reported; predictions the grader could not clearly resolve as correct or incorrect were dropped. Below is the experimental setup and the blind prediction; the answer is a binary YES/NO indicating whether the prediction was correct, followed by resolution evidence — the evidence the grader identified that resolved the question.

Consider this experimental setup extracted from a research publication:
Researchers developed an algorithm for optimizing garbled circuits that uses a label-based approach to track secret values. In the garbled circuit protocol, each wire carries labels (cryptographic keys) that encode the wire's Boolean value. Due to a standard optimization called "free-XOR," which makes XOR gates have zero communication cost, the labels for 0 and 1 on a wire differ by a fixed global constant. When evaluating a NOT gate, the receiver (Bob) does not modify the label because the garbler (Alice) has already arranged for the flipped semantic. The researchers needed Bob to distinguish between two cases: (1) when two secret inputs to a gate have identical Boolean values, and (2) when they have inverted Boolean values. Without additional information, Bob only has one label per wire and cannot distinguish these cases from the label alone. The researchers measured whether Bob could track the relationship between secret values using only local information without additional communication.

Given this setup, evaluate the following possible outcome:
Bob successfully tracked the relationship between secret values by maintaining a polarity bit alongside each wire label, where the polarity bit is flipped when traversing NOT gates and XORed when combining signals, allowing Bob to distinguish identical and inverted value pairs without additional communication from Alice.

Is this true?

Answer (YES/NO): NO